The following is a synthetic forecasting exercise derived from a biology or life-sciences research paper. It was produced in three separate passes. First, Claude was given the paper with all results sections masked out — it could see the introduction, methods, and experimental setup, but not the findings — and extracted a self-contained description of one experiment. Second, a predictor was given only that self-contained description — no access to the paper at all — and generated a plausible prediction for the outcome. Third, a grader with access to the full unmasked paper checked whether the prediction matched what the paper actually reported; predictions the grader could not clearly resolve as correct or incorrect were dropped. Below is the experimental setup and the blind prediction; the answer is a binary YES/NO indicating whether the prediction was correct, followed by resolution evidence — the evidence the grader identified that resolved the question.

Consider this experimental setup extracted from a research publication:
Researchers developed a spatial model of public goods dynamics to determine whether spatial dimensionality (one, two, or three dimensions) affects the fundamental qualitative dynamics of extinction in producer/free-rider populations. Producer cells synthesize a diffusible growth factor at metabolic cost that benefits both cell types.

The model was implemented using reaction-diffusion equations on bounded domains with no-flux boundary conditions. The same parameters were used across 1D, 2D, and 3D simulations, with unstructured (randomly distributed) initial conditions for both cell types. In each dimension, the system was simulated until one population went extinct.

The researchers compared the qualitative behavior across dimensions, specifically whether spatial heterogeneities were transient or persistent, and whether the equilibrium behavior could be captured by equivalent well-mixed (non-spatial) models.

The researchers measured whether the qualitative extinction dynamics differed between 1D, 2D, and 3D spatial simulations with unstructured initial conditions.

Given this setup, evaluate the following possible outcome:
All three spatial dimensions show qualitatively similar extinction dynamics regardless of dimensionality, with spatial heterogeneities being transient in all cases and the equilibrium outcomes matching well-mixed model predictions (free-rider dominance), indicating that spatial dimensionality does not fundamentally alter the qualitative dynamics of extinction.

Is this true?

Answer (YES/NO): YES